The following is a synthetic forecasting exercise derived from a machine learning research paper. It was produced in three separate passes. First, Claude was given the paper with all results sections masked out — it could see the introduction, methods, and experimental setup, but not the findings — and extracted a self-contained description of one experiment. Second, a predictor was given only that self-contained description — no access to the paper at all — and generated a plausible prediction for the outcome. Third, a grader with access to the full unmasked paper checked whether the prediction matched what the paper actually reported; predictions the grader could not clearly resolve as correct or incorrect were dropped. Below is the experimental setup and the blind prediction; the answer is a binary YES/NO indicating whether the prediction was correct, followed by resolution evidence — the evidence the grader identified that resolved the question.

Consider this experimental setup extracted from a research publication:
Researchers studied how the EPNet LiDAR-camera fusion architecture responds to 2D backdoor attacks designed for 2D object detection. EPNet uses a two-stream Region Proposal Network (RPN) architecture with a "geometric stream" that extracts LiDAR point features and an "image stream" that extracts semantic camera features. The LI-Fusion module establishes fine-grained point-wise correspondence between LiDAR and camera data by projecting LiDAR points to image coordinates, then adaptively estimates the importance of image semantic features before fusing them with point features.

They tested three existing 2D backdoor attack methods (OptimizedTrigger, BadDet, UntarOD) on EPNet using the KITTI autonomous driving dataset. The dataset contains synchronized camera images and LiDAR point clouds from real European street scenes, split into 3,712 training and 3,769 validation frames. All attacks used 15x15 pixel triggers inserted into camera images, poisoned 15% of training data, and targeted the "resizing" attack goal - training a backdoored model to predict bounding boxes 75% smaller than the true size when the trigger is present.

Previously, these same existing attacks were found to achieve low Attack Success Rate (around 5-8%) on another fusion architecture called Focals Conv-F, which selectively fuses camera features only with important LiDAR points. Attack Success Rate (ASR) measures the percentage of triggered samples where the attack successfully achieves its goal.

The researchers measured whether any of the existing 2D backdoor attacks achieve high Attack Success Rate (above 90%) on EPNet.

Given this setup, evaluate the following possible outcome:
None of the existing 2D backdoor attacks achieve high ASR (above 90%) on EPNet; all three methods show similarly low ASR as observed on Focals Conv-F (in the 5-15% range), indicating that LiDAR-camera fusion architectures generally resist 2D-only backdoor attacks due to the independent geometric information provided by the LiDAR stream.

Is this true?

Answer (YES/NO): NO